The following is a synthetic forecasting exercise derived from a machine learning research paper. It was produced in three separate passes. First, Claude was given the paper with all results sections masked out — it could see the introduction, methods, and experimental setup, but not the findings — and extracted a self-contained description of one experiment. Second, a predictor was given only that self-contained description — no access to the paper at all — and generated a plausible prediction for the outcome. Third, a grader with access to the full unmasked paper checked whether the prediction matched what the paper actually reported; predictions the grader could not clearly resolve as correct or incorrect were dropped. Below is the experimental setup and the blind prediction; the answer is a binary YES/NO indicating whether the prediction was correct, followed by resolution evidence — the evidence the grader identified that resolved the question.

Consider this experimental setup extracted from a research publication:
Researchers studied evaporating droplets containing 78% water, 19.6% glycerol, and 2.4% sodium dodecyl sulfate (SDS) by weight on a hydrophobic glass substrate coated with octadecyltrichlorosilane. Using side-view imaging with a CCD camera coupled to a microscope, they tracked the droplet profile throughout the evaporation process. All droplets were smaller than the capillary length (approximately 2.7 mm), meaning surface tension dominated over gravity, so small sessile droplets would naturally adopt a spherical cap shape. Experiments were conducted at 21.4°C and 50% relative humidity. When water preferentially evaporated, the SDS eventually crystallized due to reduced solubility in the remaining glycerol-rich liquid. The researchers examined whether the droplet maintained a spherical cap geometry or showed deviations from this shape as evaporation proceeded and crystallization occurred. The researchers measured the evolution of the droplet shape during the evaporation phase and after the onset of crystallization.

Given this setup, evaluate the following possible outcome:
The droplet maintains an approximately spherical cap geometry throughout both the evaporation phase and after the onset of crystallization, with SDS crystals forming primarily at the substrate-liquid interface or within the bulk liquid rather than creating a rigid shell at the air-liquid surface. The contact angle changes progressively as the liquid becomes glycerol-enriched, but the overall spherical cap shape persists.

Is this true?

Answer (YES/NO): NO